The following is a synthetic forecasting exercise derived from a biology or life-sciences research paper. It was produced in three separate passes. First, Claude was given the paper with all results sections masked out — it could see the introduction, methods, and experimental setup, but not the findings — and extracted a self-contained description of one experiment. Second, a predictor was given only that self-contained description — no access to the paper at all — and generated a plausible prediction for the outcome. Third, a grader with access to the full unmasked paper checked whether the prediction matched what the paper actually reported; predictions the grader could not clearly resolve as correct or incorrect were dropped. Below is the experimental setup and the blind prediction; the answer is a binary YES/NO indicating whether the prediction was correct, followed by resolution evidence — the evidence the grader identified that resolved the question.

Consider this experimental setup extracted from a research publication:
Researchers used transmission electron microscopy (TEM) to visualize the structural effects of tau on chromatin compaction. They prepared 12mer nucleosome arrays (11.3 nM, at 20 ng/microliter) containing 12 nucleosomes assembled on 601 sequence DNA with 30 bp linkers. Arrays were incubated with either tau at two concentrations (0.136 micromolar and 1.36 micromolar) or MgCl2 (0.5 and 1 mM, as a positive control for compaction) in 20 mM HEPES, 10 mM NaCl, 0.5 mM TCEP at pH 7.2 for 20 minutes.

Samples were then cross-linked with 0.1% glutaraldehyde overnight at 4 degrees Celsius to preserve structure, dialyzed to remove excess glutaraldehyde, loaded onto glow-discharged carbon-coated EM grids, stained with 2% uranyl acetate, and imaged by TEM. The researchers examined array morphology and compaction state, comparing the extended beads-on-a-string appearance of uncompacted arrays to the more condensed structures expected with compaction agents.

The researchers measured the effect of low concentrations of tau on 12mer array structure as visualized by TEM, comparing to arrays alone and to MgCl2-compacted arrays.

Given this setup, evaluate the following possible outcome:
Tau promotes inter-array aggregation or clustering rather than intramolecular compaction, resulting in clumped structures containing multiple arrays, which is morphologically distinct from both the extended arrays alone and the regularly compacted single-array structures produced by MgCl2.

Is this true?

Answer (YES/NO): NO